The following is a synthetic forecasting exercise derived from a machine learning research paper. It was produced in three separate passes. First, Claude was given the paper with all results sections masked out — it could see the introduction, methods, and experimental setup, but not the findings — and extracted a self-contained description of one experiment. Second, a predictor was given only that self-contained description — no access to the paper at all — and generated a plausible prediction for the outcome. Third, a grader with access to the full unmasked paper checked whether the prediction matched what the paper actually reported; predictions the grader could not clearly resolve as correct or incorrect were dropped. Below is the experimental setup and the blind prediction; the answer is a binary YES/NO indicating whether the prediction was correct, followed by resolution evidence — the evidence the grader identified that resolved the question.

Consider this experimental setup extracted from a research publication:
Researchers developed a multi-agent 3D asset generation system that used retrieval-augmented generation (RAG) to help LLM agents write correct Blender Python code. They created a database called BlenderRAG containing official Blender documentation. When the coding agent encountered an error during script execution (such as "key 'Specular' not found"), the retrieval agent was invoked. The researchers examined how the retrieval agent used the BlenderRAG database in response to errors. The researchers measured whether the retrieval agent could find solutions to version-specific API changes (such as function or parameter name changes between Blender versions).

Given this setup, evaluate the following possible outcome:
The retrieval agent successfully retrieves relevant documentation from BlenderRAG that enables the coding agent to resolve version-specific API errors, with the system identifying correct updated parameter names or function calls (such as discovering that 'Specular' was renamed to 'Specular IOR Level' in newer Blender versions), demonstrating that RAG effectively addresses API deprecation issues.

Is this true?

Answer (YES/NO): YES